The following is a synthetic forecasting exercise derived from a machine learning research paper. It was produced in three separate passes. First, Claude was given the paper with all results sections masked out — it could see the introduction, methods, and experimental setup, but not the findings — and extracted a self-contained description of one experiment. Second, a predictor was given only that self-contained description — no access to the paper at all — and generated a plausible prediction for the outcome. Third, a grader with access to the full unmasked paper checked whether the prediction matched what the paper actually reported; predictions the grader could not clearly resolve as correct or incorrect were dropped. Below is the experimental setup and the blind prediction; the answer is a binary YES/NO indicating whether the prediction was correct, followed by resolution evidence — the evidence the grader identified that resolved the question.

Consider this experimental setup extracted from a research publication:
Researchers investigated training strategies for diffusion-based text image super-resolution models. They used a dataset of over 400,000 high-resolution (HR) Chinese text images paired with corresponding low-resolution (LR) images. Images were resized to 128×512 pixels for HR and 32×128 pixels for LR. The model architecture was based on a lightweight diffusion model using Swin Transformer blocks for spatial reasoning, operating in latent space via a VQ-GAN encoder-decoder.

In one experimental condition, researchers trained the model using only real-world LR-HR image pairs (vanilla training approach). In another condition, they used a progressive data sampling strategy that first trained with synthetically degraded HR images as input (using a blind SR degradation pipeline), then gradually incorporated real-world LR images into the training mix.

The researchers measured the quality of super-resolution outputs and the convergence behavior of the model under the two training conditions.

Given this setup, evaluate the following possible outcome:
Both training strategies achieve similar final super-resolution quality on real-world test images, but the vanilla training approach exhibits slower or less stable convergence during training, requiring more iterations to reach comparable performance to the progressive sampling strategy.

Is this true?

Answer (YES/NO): NO